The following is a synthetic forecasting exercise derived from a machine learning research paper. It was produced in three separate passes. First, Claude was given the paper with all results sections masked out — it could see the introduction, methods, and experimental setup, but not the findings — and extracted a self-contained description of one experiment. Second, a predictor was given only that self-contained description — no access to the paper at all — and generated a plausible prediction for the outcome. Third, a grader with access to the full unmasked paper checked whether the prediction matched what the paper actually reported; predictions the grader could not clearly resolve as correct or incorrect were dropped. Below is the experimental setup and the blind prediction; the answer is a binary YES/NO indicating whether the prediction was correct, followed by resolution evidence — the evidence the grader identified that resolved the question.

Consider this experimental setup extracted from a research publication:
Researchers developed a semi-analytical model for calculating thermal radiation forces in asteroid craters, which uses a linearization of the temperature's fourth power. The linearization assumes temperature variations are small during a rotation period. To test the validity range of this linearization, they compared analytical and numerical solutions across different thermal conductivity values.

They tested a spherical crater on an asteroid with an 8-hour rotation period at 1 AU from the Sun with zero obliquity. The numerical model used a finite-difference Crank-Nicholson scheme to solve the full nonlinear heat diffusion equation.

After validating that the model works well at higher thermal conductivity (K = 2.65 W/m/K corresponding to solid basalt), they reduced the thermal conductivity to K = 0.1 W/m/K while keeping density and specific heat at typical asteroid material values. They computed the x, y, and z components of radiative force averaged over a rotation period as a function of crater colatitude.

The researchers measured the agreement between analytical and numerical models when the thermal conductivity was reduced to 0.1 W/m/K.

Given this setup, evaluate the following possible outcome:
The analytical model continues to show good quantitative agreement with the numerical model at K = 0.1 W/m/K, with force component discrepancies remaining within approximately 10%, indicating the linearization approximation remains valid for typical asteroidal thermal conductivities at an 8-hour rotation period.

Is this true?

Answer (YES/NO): NO